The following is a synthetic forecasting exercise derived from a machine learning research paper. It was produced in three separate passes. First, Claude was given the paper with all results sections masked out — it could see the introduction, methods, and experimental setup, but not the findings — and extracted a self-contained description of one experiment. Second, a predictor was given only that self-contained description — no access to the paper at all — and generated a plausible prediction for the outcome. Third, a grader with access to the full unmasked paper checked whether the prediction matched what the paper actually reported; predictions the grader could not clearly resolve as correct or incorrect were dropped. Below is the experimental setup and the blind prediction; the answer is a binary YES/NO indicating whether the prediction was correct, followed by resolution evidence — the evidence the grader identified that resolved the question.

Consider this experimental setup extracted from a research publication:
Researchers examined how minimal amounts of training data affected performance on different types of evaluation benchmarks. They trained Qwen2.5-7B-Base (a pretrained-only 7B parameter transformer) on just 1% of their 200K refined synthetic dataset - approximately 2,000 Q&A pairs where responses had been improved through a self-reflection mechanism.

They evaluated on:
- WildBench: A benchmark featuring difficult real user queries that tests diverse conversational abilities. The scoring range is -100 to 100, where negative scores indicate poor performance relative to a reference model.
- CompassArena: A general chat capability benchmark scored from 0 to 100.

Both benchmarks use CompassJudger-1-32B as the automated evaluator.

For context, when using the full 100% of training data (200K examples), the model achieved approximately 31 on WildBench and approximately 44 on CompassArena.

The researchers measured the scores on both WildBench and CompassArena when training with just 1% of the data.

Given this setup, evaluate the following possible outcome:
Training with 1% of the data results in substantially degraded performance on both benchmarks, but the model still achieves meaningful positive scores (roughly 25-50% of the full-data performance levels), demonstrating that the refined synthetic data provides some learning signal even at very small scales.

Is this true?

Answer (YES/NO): NO